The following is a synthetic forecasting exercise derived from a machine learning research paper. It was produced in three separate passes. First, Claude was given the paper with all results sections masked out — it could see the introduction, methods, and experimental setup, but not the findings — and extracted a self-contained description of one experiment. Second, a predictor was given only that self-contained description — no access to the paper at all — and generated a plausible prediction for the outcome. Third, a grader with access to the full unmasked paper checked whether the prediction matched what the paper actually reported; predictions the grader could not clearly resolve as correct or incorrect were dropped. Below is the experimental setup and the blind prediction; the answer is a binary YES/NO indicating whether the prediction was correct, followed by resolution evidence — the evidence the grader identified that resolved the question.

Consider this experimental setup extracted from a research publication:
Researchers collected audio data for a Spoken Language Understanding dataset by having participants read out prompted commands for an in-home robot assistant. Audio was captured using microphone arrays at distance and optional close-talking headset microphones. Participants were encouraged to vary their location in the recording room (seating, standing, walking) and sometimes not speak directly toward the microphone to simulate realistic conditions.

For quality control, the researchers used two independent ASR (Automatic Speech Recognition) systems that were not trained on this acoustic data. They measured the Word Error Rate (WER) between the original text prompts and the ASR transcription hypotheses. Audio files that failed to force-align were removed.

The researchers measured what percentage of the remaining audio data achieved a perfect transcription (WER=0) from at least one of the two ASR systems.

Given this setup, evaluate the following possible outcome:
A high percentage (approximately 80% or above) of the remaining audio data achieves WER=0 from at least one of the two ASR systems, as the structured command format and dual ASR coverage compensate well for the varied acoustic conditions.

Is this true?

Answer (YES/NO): NO